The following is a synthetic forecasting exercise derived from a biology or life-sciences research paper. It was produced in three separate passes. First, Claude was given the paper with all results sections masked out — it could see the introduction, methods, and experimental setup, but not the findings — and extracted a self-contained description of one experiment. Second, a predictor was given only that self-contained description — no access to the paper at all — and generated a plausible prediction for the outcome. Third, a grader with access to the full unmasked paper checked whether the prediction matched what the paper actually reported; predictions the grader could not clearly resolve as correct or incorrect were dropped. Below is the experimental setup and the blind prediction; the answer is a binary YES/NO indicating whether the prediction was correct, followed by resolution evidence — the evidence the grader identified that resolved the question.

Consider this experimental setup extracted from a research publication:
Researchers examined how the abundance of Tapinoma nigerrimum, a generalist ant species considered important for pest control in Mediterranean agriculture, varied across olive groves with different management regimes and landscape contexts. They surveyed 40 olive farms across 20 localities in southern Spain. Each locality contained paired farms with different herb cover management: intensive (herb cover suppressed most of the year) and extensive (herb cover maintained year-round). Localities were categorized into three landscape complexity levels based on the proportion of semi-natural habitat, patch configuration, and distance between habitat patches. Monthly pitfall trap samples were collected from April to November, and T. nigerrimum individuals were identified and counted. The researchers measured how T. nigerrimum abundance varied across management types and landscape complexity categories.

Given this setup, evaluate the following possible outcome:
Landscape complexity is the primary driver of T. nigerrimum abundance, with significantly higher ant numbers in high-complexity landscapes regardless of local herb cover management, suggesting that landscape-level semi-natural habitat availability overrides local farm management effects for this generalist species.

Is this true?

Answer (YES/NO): NO